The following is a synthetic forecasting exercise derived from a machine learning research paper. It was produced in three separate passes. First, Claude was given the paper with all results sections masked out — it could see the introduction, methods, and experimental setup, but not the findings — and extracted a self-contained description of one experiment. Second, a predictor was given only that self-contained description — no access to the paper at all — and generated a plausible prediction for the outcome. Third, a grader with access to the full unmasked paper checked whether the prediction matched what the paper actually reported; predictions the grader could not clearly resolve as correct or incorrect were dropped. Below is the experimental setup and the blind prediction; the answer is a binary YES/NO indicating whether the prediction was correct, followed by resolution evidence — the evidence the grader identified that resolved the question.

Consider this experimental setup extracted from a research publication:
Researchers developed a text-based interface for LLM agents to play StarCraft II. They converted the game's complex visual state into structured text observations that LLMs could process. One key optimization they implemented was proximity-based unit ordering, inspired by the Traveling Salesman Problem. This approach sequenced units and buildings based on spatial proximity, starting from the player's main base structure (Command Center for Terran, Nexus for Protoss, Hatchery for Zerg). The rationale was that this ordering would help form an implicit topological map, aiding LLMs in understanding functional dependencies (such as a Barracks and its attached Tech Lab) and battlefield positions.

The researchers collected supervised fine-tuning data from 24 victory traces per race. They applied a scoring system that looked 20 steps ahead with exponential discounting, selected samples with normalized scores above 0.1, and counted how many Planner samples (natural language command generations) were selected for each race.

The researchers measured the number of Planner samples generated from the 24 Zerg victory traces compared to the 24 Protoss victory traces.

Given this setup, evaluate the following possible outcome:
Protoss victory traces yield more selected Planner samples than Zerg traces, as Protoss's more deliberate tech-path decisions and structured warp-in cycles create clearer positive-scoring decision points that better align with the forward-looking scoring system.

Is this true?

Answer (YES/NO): NO